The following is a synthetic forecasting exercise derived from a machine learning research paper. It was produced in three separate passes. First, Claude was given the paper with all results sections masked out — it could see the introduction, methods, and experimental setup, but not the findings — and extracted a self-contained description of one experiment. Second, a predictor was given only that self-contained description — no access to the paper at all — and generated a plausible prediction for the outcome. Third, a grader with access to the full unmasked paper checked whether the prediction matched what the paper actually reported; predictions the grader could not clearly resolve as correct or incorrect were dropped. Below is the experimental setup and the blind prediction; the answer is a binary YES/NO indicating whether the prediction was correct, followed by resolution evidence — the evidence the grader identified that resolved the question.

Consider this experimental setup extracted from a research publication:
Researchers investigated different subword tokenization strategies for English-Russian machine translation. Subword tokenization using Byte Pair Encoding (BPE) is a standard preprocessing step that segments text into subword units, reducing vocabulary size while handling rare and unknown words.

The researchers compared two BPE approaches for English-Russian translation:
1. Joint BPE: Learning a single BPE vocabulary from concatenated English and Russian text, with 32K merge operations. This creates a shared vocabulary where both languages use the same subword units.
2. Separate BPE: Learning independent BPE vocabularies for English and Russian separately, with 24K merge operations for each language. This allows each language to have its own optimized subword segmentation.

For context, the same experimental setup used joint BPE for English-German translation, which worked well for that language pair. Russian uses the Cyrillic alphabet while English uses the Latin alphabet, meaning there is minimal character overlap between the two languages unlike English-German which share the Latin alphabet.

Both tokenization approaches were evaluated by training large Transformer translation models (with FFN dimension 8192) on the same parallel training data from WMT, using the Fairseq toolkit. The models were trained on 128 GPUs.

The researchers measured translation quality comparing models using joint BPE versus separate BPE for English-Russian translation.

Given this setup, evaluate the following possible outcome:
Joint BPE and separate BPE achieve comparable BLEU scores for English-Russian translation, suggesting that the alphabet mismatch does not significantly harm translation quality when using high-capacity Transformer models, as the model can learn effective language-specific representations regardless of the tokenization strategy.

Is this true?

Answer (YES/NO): NO